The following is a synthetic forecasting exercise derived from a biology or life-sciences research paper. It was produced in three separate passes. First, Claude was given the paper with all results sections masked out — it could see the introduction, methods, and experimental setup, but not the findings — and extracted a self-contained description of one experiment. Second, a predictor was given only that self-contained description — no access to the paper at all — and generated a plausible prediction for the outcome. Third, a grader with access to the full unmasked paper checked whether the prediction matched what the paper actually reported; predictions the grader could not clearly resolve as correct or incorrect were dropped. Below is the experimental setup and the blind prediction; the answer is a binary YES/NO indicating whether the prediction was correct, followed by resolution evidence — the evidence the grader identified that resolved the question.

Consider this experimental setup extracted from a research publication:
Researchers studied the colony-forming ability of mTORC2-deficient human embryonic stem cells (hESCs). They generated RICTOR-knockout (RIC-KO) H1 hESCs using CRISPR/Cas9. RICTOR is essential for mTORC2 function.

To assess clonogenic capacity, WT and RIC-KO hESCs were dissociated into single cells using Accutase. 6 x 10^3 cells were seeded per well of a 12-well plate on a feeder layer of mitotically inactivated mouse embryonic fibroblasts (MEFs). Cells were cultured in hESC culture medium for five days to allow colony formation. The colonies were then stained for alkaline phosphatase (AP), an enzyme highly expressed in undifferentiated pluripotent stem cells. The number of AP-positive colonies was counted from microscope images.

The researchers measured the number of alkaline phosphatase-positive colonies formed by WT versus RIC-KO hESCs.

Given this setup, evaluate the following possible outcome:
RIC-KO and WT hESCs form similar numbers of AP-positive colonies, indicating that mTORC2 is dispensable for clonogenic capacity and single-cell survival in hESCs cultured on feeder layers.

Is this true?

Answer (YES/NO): YES